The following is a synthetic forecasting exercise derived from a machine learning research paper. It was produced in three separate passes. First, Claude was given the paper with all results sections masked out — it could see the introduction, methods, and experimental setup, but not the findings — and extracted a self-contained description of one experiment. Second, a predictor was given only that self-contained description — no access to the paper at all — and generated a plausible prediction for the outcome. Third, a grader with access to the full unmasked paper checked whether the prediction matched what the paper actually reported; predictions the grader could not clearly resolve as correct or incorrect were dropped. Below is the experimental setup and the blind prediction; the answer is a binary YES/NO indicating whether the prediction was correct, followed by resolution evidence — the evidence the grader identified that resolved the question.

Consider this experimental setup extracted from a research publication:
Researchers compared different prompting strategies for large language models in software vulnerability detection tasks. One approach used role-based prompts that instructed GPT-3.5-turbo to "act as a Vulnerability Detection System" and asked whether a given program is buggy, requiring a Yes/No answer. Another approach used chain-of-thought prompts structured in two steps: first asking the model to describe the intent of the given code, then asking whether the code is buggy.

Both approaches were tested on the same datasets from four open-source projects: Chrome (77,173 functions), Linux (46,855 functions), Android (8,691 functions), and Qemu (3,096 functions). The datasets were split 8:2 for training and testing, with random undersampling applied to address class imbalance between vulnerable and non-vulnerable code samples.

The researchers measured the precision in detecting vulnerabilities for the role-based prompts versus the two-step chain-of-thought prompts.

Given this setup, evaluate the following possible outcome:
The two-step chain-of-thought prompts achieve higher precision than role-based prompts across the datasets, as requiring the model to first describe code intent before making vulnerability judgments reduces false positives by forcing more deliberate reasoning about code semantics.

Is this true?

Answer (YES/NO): NO